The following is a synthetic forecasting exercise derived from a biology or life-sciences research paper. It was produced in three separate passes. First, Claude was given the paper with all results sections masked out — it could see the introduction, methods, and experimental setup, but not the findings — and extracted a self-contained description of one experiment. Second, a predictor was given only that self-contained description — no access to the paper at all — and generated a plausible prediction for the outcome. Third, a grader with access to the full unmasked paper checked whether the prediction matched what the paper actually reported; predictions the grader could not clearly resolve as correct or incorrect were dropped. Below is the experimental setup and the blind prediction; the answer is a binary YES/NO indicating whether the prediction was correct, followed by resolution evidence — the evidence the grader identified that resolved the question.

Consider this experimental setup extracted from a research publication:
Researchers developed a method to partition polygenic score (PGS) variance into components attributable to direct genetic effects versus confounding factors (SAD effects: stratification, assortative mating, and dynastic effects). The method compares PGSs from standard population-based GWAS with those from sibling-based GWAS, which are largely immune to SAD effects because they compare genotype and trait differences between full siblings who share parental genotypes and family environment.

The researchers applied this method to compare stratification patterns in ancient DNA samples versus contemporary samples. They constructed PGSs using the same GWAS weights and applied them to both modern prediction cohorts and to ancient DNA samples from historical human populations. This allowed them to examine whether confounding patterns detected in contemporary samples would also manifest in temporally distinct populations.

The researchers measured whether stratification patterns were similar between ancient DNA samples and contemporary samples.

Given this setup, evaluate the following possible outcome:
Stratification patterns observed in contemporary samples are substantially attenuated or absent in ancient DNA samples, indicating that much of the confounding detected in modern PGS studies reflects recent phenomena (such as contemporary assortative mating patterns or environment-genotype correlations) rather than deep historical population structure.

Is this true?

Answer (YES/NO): NO